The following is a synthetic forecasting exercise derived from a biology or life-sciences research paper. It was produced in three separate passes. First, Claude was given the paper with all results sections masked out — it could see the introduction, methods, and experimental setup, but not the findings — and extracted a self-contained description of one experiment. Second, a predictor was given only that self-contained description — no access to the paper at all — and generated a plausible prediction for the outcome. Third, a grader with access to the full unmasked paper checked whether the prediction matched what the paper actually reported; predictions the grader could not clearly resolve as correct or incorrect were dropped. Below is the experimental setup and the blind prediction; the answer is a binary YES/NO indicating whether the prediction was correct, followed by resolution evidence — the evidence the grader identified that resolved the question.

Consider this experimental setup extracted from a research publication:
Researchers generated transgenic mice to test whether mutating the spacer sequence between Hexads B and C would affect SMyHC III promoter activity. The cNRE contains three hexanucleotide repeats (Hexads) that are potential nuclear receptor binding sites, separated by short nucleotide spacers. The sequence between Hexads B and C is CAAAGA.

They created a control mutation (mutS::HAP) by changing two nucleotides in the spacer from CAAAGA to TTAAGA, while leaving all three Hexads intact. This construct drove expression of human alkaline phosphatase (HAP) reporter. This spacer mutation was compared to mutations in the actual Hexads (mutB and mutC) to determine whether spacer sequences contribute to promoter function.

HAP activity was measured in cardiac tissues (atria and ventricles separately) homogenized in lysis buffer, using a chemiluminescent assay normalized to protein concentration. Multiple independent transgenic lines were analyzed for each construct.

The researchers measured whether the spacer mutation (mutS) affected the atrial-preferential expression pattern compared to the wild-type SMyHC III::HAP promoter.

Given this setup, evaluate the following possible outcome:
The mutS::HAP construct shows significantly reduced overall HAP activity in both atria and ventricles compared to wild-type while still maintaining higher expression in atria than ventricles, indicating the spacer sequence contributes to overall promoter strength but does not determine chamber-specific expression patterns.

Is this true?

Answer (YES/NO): NO